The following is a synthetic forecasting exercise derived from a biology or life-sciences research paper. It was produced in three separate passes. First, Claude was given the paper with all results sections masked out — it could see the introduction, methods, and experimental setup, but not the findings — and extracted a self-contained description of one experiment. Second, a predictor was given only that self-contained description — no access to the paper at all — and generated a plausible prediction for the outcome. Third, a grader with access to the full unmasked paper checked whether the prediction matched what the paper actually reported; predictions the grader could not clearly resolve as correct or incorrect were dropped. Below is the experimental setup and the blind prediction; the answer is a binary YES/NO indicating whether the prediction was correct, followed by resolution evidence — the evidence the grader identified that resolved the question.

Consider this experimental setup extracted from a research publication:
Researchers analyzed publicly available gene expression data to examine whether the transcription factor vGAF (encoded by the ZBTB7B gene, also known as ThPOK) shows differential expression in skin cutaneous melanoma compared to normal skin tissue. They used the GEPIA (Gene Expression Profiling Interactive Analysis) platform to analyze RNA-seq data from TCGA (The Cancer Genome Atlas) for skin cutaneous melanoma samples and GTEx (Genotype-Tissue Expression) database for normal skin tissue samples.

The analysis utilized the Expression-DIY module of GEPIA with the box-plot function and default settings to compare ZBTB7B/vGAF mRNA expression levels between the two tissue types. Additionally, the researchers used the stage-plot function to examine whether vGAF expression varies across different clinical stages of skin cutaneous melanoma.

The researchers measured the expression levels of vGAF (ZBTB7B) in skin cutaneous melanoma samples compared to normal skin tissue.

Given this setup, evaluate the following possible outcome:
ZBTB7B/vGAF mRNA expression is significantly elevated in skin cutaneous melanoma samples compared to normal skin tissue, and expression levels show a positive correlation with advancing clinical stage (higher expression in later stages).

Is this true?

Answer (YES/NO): NO